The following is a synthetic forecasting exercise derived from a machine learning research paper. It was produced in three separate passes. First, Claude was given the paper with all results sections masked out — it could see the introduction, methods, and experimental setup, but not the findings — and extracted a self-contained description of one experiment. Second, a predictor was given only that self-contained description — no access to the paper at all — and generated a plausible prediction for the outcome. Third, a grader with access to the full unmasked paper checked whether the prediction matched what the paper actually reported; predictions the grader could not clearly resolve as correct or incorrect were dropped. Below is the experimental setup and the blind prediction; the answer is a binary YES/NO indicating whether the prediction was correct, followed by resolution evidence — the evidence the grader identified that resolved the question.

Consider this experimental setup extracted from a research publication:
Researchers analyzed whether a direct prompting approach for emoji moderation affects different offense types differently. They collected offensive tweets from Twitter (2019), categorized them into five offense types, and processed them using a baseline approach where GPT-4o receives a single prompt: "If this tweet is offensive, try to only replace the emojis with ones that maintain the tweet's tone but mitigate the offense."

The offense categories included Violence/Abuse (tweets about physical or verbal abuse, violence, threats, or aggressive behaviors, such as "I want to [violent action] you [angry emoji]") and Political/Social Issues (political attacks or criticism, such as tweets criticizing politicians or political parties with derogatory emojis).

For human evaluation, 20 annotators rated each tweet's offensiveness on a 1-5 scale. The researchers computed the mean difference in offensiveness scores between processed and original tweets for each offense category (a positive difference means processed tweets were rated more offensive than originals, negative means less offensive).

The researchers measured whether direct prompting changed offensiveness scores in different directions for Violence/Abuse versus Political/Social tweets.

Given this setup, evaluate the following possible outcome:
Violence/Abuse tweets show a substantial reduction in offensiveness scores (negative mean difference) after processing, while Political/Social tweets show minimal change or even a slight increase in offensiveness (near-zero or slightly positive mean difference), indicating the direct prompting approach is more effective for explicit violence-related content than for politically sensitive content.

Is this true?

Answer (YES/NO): NO